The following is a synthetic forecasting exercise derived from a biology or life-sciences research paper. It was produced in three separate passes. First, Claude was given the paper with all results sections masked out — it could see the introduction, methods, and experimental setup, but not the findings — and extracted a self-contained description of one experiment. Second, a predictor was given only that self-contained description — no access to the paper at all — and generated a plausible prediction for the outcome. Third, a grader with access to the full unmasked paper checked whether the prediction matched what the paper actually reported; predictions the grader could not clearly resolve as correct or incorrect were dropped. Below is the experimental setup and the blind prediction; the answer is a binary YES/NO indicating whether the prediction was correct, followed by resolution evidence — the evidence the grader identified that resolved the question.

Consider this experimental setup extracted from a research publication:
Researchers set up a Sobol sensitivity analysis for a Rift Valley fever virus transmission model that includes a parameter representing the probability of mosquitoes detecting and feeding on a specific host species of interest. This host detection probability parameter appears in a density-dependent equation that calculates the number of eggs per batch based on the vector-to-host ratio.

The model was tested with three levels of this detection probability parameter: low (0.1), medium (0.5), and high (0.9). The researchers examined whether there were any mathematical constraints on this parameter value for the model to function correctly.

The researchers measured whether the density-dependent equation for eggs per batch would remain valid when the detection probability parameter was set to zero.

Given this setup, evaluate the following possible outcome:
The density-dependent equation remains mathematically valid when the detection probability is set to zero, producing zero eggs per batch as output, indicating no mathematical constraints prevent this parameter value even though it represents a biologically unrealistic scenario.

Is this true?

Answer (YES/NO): NO